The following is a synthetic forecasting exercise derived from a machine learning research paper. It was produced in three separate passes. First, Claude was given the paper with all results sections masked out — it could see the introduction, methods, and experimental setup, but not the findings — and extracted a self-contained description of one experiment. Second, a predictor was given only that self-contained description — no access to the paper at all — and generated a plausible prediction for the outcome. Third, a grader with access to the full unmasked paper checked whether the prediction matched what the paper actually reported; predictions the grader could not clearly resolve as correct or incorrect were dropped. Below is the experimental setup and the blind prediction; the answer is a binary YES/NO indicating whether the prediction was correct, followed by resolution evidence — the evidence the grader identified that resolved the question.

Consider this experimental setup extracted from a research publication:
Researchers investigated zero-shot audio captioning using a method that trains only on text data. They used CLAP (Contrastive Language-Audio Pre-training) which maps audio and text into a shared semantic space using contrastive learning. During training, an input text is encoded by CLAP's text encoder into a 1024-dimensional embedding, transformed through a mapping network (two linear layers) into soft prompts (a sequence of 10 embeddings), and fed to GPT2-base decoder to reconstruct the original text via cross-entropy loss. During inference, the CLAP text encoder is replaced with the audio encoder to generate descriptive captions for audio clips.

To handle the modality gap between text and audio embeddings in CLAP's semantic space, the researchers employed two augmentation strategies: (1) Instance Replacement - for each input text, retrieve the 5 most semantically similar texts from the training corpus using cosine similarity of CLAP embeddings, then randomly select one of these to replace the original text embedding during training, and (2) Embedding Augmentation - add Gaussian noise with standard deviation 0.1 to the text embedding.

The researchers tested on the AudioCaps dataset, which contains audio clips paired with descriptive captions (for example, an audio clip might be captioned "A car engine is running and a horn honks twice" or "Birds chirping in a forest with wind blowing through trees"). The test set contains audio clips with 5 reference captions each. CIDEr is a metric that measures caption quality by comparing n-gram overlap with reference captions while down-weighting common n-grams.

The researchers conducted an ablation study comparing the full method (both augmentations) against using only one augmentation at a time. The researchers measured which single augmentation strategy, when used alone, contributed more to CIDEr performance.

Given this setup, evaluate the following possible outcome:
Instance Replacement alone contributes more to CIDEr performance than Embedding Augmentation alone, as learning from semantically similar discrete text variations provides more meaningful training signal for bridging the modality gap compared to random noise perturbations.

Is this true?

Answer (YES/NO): NO